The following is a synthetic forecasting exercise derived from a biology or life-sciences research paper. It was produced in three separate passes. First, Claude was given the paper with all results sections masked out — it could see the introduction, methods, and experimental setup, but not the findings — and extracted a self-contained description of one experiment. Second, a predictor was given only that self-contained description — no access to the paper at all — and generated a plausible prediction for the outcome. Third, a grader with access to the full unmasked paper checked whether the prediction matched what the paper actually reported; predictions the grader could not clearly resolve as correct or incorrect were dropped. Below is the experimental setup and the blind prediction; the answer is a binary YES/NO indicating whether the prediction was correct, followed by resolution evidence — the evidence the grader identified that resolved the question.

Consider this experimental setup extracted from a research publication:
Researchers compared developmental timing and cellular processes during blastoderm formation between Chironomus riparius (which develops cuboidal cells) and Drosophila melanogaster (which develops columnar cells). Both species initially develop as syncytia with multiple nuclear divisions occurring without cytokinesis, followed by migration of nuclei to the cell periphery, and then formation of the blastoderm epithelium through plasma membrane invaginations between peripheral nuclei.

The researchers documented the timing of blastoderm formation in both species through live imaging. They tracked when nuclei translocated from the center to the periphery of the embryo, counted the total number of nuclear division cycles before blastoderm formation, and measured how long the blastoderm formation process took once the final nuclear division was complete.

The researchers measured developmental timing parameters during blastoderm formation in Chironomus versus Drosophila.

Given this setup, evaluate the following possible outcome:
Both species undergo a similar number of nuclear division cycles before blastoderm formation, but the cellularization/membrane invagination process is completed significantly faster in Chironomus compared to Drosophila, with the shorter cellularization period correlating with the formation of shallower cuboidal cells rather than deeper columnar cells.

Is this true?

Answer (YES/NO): NO